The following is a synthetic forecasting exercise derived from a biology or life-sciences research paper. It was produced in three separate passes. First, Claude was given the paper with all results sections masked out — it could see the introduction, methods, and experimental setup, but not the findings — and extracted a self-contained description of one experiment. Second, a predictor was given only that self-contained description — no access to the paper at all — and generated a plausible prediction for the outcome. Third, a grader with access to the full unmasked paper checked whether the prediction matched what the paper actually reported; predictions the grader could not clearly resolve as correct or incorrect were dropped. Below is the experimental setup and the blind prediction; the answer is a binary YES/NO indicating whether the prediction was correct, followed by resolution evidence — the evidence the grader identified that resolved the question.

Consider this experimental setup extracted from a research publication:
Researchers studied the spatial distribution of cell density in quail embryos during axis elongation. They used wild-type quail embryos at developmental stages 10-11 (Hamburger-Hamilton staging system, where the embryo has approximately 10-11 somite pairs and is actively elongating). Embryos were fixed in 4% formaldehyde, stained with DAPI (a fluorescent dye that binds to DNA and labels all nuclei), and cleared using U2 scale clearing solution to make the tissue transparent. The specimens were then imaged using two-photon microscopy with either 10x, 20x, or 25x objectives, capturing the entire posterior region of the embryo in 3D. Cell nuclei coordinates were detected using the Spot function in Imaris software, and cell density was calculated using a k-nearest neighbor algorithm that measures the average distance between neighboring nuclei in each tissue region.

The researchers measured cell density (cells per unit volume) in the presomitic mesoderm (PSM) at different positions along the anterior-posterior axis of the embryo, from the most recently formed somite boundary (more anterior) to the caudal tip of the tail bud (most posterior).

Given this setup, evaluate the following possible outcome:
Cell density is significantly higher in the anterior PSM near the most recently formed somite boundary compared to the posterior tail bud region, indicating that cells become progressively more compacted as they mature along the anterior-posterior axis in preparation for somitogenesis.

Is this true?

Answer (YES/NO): YES